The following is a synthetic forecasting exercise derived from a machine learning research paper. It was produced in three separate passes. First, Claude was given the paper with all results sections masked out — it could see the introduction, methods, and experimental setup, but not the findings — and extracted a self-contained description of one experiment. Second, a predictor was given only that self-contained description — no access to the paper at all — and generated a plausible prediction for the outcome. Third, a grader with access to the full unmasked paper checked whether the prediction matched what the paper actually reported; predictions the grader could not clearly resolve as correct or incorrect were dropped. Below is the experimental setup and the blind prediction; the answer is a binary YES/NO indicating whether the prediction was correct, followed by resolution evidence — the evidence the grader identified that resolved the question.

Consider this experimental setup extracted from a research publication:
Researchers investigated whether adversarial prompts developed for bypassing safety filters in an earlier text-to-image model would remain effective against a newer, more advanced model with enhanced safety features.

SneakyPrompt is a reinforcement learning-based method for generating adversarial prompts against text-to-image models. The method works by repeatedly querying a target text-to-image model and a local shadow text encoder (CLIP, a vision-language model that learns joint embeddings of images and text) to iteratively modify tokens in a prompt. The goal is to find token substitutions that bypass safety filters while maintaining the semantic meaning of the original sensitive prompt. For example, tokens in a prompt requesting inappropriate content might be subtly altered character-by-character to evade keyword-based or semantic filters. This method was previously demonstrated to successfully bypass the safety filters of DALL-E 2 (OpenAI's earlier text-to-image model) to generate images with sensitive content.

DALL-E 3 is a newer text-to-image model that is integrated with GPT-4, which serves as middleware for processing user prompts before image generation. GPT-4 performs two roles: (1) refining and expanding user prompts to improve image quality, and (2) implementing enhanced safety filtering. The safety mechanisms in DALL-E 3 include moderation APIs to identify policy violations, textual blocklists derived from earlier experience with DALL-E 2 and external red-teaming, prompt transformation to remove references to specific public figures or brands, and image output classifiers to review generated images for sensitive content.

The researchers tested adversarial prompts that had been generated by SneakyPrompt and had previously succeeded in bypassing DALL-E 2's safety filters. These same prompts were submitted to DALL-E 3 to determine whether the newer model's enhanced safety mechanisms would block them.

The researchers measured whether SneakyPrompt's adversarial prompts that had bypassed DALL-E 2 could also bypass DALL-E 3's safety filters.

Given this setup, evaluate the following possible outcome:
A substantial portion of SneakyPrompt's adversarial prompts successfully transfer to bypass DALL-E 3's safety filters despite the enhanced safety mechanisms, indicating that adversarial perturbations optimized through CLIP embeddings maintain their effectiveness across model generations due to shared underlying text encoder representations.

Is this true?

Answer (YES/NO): NO